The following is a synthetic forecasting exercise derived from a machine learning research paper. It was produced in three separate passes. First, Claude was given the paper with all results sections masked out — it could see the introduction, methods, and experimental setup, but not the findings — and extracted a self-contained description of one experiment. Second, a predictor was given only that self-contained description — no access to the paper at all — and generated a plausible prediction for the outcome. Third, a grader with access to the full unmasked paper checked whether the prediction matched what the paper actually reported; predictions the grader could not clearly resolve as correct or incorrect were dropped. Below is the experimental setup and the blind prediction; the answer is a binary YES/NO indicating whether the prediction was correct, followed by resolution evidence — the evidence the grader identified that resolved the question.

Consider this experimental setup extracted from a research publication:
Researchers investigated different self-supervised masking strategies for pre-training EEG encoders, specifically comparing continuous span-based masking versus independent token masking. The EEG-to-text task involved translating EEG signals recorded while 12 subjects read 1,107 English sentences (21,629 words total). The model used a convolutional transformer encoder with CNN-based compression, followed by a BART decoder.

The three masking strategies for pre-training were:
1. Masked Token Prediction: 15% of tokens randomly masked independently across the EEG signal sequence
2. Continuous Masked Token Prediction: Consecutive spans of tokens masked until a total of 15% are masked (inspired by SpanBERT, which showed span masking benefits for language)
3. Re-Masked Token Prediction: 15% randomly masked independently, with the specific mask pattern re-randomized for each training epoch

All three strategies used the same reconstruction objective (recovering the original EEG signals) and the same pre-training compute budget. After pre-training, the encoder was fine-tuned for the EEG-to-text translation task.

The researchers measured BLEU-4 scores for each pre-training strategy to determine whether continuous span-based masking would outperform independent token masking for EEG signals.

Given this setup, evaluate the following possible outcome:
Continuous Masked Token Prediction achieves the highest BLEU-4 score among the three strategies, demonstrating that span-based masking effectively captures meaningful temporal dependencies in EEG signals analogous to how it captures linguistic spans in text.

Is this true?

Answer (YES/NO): NO